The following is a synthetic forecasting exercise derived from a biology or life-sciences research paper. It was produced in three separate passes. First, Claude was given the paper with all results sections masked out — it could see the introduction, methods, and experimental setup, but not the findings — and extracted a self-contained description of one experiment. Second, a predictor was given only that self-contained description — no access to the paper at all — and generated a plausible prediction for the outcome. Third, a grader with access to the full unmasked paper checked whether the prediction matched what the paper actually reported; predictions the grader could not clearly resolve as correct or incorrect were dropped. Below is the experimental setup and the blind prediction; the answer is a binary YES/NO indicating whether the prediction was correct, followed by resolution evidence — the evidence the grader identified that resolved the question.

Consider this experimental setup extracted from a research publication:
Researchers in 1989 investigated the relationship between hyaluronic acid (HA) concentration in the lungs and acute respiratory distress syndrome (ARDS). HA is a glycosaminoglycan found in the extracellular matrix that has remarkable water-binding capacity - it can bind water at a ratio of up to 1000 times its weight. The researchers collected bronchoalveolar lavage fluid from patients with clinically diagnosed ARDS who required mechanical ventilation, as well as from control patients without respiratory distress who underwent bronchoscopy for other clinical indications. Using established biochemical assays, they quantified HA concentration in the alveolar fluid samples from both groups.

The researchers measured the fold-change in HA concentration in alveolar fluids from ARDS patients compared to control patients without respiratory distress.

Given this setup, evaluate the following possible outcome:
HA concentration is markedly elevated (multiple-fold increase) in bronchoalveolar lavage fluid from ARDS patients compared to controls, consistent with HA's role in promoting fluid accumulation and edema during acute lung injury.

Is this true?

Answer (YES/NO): YES